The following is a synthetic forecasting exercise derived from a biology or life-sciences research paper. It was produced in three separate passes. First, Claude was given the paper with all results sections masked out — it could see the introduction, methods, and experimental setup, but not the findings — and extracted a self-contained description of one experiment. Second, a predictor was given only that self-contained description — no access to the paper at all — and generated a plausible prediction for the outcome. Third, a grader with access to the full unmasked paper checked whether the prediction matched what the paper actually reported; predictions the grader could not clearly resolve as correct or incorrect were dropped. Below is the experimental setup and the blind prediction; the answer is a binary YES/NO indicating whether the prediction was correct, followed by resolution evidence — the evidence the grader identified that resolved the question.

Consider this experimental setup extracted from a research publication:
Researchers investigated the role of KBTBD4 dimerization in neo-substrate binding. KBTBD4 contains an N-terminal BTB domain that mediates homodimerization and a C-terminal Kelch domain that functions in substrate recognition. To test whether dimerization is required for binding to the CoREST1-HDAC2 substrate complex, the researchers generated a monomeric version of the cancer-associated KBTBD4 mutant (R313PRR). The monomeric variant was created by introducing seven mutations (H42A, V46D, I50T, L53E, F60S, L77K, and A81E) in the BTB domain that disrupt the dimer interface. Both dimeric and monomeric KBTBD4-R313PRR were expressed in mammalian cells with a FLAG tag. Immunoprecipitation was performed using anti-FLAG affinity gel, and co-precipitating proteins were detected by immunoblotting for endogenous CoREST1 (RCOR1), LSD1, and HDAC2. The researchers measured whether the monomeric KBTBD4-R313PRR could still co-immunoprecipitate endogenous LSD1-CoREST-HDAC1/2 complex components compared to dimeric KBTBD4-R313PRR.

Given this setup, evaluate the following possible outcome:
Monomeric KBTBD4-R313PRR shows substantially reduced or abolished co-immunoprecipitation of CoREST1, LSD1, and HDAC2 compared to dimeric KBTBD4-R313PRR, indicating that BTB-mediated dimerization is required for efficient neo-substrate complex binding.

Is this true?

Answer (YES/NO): YES